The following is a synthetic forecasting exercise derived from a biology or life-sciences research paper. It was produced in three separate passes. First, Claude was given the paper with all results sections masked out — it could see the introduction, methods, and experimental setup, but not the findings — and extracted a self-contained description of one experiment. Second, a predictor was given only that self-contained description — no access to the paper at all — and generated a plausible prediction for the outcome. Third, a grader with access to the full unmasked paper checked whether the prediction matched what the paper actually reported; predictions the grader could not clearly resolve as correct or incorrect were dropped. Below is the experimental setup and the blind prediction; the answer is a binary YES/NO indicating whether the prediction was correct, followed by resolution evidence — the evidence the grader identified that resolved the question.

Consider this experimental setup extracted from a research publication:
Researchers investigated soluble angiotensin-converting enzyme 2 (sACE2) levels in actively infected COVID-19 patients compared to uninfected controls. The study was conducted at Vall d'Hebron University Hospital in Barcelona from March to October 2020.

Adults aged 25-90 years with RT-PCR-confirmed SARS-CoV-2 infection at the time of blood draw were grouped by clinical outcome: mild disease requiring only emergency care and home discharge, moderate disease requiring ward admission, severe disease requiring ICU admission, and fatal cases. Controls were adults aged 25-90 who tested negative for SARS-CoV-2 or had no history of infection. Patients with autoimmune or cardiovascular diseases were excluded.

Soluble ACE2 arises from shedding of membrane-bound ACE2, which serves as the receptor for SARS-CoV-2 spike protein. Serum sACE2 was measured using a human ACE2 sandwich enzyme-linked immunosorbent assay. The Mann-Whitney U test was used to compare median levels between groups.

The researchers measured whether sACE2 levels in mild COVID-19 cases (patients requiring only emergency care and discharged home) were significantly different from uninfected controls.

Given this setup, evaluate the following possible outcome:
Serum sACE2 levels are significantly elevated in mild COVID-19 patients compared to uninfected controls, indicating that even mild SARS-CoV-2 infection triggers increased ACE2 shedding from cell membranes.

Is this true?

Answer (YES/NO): NO